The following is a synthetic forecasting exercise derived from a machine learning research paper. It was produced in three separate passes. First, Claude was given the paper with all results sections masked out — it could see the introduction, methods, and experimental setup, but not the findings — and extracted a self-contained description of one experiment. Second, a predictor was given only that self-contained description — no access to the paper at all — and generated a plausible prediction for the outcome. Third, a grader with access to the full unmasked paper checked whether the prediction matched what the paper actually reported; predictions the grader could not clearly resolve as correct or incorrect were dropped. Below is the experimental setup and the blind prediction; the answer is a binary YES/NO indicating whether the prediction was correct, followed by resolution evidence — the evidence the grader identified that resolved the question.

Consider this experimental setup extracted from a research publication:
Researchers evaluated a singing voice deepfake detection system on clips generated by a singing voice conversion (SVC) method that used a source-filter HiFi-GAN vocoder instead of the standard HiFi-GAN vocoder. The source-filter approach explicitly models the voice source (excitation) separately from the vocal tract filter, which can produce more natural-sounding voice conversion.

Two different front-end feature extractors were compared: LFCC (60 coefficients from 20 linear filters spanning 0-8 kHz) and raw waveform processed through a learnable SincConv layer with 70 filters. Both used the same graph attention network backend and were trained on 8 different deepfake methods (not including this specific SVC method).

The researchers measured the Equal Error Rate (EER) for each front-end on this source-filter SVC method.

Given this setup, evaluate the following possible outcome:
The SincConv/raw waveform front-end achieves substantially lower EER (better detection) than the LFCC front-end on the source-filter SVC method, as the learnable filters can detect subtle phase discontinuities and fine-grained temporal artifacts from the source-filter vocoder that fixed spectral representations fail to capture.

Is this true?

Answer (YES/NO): NO